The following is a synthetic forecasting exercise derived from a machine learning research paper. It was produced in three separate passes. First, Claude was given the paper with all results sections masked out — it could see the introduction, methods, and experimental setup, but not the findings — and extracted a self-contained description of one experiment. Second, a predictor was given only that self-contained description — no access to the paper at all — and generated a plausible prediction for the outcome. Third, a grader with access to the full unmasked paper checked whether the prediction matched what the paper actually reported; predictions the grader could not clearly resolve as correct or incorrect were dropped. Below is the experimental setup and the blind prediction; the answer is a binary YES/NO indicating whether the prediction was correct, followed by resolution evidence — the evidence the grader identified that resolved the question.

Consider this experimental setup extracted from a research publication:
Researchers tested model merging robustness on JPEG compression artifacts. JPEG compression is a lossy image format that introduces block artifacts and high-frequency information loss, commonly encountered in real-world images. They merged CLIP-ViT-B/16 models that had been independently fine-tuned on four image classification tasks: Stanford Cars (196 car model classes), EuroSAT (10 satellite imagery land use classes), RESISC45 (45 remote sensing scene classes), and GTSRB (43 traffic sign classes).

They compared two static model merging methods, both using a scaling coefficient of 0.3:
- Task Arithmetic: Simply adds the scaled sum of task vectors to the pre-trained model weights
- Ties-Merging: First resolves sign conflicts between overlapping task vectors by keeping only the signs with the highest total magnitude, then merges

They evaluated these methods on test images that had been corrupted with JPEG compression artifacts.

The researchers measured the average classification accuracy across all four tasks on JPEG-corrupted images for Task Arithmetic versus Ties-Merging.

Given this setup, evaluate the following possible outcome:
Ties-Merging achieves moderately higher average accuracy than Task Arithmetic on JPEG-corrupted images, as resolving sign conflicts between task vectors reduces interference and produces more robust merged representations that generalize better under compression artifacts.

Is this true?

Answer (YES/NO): NO